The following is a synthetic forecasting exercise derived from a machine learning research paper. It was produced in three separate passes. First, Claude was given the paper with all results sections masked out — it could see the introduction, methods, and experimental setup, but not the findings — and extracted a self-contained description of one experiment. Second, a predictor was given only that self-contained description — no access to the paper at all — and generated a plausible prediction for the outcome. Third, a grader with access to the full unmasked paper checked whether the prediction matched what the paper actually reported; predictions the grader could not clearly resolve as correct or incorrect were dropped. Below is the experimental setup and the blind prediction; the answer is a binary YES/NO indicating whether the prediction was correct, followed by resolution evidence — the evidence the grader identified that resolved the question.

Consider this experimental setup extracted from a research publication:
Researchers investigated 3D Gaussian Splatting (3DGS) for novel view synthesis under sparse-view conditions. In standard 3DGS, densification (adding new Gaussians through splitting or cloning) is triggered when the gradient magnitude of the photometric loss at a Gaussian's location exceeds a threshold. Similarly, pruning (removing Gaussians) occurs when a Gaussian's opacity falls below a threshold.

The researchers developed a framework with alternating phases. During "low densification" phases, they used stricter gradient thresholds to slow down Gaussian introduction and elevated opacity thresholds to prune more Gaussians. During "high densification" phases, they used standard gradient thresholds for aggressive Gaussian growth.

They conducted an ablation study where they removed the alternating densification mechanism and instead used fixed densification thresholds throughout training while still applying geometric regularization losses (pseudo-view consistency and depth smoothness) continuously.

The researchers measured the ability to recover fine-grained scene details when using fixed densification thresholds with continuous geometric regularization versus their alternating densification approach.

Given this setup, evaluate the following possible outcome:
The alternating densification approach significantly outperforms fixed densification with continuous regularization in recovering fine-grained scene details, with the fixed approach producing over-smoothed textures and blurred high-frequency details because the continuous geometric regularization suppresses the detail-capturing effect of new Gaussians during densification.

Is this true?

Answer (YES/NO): YES